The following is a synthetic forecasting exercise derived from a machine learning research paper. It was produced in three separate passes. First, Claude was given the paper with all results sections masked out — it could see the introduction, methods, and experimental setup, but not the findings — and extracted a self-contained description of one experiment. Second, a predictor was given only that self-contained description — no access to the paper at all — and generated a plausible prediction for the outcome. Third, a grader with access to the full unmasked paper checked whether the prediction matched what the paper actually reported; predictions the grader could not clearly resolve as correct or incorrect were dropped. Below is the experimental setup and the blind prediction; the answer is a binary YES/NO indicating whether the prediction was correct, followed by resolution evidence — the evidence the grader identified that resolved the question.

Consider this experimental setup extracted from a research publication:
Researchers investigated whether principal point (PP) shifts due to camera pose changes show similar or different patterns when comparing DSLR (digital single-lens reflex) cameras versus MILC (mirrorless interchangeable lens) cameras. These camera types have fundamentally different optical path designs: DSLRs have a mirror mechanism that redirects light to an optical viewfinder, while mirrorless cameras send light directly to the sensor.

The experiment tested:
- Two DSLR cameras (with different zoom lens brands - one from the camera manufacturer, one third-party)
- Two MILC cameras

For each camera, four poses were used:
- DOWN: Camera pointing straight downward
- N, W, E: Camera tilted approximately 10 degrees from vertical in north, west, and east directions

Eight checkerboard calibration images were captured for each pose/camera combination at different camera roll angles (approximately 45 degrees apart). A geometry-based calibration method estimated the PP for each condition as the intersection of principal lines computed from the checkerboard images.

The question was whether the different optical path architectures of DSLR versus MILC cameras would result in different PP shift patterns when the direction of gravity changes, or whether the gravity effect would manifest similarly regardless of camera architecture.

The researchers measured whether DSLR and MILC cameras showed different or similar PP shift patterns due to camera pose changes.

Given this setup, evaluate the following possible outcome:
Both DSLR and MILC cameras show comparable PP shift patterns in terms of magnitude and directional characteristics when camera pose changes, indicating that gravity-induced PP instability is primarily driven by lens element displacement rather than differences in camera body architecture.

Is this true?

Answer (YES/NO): YES